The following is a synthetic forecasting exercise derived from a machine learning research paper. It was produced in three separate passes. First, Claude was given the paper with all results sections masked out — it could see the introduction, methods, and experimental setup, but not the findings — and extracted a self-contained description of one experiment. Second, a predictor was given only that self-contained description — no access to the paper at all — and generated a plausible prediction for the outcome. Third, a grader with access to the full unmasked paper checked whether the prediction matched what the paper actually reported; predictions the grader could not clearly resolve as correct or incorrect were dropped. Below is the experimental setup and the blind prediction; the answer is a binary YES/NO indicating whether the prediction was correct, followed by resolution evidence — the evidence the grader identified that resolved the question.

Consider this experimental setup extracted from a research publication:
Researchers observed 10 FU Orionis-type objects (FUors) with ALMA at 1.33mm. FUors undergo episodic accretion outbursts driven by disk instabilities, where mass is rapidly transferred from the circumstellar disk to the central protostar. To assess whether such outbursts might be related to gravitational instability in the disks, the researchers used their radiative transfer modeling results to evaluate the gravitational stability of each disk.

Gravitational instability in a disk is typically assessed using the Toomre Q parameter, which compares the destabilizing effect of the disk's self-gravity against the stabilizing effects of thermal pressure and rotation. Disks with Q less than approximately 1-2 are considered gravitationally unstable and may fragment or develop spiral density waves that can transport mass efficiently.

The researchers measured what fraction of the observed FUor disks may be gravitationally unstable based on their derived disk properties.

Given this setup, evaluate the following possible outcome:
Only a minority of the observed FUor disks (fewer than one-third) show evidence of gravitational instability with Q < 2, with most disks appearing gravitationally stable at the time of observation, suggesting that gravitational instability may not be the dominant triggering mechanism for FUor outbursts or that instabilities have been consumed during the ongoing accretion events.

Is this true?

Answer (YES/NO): NO